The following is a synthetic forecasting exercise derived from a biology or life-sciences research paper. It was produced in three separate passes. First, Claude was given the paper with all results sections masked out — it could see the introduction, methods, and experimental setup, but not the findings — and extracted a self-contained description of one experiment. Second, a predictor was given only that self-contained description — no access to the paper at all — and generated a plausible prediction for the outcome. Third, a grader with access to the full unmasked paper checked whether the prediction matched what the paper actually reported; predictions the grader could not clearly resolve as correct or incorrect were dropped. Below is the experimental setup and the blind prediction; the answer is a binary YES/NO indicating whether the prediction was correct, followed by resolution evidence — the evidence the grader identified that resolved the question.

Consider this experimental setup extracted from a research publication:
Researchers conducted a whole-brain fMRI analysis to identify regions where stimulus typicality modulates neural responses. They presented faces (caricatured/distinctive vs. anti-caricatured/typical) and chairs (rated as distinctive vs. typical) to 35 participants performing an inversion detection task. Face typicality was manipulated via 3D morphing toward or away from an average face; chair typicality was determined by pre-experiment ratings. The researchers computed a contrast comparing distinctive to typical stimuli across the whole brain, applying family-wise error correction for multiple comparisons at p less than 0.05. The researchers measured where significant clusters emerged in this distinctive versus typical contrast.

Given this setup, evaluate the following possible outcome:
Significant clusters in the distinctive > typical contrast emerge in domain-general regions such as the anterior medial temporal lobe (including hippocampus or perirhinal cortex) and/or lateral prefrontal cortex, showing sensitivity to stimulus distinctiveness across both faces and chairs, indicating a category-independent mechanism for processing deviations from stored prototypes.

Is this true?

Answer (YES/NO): NO